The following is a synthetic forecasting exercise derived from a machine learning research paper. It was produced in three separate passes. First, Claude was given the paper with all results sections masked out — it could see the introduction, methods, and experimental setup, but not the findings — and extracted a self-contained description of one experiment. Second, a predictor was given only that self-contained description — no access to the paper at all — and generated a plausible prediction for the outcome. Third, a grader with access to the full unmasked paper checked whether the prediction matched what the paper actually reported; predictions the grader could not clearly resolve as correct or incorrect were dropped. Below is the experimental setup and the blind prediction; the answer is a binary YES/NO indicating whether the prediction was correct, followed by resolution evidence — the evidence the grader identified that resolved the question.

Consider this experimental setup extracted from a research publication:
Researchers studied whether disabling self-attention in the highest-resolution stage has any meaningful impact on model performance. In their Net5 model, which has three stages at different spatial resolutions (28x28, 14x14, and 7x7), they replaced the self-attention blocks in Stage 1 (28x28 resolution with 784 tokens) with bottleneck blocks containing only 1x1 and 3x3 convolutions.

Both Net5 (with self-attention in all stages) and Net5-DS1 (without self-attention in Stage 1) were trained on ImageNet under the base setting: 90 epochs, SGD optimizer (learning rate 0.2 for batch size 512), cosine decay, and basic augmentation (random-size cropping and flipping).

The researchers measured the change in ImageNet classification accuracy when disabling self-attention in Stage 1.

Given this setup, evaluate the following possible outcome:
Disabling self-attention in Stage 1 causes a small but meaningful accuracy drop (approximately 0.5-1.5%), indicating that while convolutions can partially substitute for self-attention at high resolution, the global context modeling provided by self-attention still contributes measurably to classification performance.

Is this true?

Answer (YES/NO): NO